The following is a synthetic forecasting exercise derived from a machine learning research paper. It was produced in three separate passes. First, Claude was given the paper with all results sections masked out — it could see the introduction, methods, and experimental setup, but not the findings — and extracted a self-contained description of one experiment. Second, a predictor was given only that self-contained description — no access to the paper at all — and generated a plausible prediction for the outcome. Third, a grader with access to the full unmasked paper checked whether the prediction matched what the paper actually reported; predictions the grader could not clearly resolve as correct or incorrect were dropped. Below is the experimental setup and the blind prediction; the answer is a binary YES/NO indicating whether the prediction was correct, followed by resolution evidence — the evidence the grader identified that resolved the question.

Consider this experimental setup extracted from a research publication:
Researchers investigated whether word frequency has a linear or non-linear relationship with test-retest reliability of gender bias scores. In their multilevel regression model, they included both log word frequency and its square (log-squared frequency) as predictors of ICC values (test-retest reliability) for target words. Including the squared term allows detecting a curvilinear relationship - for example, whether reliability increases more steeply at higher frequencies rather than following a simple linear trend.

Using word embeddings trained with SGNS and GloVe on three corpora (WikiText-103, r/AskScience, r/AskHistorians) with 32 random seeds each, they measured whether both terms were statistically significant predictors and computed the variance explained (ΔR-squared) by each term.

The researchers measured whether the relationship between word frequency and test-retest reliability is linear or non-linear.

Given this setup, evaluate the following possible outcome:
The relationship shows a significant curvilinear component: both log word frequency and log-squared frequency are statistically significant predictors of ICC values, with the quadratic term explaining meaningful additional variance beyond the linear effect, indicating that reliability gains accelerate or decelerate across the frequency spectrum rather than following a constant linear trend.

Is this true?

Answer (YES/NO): YES